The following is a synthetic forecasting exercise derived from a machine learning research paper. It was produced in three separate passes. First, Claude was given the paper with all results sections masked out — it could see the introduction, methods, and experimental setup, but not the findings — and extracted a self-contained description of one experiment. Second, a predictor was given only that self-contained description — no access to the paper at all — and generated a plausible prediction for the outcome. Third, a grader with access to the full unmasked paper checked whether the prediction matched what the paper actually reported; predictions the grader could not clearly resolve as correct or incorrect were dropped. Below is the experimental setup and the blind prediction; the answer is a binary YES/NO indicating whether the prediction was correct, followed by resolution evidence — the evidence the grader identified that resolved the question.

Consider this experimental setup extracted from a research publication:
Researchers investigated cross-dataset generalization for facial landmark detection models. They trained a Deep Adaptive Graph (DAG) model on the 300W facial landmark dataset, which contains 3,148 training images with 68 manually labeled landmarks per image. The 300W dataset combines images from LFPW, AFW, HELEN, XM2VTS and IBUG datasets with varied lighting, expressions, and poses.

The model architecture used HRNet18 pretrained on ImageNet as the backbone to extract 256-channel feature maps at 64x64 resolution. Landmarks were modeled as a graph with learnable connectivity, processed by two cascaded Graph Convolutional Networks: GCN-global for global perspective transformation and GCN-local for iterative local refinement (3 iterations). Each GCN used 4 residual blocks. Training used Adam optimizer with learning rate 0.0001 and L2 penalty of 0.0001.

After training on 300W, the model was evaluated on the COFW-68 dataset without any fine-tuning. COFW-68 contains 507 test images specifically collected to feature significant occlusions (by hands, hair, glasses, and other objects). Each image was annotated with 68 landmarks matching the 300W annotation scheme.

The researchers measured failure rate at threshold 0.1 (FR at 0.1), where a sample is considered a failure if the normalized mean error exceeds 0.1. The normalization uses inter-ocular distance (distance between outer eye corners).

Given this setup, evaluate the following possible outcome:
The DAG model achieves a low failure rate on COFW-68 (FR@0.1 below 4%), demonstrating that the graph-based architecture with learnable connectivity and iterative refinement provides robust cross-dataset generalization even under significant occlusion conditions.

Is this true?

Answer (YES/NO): YES